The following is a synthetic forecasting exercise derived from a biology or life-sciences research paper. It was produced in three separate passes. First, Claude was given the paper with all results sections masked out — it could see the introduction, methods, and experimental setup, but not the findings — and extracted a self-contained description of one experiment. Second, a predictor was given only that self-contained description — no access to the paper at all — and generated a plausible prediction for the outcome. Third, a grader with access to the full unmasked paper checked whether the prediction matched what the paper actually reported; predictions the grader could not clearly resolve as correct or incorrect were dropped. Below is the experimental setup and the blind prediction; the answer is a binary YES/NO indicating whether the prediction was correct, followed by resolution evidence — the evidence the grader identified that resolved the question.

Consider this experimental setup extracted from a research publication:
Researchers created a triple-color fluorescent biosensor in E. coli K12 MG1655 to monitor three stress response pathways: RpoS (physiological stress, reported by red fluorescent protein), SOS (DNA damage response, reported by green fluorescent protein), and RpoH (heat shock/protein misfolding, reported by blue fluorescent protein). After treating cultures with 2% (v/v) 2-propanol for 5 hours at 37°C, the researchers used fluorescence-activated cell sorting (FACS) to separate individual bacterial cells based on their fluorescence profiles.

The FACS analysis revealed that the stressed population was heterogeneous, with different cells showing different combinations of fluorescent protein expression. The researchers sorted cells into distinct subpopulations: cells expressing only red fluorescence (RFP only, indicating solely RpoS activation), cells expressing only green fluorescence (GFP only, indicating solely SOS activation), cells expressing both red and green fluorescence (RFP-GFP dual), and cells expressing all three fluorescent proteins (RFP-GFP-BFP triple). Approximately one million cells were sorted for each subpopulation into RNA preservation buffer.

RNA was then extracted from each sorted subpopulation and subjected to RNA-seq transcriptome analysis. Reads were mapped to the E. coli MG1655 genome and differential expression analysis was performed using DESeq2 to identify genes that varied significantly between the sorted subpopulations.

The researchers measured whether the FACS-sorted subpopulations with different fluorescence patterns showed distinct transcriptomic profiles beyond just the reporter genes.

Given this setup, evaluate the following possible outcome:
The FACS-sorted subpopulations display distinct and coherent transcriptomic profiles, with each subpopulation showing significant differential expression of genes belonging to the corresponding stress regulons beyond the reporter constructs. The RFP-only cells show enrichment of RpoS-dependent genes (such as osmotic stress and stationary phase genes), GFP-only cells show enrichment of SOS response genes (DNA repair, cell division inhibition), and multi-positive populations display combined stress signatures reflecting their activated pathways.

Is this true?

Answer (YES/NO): YES